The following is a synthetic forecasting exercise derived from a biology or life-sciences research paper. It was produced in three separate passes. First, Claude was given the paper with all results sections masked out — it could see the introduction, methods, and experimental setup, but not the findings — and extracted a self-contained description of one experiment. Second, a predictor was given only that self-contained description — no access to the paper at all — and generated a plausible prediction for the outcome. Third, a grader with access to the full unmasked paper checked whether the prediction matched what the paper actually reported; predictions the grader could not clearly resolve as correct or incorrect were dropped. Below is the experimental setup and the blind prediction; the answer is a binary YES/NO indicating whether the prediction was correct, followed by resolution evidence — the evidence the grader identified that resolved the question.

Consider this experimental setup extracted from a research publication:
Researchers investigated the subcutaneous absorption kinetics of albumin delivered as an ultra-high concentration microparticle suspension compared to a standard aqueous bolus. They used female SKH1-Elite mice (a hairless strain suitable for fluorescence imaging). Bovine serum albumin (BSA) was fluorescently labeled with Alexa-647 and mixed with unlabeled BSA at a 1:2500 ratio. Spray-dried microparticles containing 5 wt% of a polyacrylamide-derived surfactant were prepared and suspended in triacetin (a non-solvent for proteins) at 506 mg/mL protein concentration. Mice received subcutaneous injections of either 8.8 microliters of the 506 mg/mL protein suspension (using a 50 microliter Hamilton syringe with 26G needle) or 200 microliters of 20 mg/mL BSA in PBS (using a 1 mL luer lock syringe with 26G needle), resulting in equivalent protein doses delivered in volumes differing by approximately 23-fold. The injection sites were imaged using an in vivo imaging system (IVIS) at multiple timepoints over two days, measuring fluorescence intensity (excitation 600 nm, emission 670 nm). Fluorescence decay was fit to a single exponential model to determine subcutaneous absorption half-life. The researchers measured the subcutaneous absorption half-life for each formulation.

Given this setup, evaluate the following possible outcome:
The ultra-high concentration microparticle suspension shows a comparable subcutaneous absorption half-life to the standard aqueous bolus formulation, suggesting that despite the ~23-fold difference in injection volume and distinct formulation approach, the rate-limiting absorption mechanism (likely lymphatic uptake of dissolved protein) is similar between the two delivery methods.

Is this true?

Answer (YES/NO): YES